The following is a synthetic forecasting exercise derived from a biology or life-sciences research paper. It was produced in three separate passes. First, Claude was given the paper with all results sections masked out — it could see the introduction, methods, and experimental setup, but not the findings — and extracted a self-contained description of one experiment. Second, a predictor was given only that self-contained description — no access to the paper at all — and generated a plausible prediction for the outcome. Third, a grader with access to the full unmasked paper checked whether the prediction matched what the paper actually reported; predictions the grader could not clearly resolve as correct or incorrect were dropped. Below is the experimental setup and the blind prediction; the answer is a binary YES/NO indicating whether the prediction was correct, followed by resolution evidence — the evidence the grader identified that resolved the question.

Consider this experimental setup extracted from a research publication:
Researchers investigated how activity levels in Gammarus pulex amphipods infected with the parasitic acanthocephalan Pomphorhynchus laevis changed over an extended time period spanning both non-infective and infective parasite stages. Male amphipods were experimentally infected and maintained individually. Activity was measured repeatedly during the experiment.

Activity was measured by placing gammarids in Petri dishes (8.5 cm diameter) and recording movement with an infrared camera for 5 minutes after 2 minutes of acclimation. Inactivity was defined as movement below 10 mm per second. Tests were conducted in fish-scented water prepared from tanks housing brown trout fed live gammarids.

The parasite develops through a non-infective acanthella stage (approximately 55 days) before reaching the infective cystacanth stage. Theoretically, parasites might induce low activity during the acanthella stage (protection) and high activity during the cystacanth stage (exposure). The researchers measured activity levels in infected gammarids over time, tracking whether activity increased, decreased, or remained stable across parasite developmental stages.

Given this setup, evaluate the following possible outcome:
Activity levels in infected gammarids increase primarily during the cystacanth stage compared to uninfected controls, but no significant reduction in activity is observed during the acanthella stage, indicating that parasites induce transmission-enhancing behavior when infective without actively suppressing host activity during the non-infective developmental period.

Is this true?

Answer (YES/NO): NO